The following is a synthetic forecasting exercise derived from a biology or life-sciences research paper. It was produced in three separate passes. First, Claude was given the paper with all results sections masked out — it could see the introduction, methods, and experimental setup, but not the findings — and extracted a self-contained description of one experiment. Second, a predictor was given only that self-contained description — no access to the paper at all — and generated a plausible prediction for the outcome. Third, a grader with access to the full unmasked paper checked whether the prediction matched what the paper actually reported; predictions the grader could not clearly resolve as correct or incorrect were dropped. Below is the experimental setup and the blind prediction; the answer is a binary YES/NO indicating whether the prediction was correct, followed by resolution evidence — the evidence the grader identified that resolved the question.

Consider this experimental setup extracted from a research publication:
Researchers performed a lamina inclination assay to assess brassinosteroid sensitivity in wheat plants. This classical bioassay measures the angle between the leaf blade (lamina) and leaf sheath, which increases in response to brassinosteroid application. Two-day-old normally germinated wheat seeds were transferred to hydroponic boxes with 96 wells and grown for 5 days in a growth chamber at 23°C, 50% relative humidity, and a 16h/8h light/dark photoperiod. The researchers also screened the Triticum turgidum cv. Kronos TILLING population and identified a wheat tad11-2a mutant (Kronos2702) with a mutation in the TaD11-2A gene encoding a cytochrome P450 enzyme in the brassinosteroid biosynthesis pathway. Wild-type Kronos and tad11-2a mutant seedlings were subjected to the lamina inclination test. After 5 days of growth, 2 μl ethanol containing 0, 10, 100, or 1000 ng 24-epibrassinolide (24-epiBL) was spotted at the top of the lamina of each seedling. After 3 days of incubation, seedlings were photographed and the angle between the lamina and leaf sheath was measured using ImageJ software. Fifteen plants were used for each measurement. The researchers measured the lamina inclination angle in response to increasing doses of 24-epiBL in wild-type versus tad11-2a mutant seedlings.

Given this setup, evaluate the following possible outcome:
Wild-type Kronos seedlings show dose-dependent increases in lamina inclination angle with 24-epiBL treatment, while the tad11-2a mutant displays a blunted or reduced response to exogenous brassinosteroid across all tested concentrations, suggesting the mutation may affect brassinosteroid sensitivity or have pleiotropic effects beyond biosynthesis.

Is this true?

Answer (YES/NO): NO